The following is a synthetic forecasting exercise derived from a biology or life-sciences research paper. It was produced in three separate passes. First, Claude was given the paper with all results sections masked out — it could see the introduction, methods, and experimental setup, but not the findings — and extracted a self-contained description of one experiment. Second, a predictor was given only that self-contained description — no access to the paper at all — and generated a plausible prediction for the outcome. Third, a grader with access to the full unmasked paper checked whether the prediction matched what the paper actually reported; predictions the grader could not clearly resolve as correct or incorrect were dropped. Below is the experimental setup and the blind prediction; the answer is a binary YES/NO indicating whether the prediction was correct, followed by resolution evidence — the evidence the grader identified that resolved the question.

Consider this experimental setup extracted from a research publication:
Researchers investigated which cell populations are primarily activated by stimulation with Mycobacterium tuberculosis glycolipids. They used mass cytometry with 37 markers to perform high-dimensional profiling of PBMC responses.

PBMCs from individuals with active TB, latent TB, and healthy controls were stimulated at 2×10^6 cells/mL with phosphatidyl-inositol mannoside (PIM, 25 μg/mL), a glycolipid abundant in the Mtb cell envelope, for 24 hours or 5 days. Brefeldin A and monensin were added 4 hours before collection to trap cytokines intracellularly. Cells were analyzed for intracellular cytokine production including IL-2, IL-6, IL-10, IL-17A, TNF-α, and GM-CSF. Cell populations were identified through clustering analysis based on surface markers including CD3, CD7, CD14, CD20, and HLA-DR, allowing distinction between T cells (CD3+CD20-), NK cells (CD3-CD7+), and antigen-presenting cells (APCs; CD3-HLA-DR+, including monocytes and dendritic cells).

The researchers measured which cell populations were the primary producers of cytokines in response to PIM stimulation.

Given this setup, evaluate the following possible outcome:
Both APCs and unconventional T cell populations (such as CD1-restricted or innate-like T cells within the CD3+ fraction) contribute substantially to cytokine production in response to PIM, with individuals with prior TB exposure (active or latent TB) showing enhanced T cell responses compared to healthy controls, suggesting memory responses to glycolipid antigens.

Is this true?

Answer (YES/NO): NO